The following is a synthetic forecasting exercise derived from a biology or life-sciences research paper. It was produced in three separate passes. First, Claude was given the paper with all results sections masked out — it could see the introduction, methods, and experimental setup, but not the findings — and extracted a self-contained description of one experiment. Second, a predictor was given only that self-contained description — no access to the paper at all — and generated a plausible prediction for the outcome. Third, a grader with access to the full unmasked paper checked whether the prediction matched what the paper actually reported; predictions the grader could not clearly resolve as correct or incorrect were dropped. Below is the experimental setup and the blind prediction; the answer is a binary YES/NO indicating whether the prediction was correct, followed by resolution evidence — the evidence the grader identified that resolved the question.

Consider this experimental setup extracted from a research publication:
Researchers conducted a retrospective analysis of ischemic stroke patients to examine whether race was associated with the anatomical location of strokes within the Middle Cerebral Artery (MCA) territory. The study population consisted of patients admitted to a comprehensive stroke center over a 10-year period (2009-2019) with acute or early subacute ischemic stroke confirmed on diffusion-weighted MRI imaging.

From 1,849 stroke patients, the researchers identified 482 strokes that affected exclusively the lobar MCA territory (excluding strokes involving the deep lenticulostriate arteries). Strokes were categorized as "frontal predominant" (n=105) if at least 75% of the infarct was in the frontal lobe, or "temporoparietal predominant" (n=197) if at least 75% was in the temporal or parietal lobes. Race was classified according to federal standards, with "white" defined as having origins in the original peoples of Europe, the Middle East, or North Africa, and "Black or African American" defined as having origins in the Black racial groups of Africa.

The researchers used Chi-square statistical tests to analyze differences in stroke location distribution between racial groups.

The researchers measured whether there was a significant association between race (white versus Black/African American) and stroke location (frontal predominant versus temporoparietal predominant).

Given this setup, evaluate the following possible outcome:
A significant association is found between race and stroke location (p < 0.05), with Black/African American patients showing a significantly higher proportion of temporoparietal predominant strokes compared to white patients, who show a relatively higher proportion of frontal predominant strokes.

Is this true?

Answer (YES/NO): NO